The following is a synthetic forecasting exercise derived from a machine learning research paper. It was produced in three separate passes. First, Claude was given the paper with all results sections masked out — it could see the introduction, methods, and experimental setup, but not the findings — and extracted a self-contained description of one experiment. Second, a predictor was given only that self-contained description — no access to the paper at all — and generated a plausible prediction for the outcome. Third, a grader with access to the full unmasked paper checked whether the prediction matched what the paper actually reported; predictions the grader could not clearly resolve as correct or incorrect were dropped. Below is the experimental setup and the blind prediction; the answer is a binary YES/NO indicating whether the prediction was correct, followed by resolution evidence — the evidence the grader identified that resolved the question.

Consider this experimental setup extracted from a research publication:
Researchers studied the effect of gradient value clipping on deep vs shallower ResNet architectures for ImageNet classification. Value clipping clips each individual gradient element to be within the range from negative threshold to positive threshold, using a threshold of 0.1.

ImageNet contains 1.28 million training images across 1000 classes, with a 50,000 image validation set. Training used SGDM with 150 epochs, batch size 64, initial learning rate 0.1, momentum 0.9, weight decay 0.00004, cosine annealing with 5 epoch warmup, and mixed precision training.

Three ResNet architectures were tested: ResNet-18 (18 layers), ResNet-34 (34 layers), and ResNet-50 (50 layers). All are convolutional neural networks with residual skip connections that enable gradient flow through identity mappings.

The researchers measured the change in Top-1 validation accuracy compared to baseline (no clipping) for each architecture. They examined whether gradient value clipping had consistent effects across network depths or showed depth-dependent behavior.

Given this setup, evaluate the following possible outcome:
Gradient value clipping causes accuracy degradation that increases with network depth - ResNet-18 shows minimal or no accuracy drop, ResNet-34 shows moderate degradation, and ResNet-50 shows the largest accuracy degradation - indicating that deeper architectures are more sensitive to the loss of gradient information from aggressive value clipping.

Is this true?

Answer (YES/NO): NO